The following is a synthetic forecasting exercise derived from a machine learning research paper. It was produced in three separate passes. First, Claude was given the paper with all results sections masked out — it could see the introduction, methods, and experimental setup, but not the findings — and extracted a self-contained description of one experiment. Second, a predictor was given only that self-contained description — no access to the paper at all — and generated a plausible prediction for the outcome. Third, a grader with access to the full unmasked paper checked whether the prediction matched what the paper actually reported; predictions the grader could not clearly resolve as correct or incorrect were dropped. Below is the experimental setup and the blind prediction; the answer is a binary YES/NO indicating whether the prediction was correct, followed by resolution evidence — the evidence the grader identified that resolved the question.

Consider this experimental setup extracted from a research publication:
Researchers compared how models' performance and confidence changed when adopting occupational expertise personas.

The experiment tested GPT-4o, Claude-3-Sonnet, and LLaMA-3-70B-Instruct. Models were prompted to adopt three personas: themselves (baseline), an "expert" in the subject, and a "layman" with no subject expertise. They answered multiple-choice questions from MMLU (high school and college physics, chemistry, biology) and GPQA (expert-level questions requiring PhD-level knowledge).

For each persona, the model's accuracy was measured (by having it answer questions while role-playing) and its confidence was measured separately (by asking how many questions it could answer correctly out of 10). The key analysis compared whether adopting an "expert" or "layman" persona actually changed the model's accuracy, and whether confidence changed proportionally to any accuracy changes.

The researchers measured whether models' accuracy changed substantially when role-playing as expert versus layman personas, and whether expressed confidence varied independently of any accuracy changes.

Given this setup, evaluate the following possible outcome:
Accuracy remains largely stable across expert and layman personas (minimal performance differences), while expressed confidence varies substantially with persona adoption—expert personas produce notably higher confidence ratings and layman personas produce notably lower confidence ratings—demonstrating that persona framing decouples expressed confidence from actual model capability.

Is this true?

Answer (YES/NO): YES